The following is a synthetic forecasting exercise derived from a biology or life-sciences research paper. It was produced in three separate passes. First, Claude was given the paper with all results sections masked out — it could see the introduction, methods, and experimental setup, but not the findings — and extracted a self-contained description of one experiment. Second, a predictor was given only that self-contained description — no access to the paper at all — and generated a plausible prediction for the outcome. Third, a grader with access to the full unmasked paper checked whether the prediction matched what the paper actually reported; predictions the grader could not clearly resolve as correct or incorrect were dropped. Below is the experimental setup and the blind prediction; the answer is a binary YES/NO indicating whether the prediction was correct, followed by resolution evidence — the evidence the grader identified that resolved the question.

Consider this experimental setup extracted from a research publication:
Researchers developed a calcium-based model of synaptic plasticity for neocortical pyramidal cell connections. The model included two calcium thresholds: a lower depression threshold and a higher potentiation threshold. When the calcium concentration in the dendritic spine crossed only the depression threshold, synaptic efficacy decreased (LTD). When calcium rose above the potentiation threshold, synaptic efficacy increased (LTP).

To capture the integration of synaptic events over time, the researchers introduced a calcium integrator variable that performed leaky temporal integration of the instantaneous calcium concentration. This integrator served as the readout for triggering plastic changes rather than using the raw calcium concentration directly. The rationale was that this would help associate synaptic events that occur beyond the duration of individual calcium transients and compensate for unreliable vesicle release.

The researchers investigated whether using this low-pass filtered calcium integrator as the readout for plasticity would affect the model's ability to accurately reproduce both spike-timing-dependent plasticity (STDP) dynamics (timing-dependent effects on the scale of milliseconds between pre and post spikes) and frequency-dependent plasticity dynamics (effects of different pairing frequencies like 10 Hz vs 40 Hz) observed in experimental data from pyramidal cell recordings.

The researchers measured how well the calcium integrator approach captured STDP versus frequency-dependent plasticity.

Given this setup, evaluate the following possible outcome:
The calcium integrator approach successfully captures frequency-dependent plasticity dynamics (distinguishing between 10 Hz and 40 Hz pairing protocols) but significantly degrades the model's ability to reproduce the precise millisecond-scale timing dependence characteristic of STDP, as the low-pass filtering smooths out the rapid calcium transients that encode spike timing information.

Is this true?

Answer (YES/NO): NO